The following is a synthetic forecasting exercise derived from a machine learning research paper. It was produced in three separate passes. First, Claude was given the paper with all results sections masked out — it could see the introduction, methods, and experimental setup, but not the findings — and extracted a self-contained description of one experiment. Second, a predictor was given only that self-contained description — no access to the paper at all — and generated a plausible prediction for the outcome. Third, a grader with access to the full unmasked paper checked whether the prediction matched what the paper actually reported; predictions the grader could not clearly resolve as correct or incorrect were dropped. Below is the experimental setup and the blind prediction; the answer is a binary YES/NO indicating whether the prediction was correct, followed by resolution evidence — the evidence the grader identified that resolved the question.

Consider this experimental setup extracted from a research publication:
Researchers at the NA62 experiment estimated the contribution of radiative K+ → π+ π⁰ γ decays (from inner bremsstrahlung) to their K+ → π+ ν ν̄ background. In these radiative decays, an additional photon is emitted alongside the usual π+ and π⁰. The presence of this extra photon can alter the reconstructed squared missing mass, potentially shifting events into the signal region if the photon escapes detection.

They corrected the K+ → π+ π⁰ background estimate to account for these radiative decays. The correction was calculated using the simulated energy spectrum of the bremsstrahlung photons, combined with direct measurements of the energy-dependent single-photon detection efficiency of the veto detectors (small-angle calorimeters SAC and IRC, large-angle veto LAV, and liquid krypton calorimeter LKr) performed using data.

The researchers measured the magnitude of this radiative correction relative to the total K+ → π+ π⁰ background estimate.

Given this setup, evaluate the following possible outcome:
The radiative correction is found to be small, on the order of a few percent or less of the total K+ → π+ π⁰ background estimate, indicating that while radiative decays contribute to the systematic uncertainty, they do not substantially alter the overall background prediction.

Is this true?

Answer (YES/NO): NO